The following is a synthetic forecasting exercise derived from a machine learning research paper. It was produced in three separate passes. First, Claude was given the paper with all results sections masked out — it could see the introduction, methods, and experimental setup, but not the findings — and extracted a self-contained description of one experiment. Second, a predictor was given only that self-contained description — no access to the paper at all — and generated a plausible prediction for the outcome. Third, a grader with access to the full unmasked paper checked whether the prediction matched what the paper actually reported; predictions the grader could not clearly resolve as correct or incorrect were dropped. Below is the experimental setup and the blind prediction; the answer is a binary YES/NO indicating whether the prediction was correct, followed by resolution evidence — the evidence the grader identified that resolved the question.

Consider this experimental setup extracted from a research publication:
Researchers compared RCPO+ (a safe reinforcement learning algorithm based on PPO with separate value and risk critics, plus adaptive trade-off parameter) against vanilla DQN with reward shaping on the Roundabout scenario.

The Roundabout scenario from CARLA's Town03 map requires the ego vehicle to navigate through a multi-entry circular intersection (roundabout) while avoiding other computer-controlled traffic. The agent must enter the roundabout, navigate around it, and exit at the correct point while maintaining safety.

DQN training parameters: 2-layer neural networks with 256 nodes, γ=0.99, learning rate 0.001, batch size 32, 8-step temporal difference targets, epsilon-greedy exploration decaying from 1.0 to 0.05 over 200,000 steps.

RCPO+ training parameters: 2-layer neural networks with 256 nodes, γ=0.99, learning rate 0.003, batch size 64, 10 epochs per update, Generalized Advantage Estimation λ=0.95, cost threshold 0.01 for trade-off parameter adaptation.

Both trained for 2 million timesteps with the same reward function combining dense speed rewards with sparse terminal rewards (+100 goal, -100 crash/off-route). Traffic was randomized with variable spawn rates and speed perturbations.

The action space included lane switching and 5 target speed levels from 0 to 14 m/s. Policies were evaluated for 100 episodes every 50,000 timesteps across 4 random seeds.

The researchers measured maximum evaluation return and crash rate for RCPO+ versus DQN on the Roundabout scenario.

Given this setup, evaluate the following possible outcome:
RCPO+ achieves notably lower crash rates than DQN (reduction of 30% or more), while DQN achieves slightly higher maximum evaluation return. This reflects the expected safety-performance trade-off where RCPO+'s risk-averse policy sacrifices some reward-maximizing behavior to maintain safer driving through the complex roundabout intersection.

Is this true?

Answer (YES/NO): NO